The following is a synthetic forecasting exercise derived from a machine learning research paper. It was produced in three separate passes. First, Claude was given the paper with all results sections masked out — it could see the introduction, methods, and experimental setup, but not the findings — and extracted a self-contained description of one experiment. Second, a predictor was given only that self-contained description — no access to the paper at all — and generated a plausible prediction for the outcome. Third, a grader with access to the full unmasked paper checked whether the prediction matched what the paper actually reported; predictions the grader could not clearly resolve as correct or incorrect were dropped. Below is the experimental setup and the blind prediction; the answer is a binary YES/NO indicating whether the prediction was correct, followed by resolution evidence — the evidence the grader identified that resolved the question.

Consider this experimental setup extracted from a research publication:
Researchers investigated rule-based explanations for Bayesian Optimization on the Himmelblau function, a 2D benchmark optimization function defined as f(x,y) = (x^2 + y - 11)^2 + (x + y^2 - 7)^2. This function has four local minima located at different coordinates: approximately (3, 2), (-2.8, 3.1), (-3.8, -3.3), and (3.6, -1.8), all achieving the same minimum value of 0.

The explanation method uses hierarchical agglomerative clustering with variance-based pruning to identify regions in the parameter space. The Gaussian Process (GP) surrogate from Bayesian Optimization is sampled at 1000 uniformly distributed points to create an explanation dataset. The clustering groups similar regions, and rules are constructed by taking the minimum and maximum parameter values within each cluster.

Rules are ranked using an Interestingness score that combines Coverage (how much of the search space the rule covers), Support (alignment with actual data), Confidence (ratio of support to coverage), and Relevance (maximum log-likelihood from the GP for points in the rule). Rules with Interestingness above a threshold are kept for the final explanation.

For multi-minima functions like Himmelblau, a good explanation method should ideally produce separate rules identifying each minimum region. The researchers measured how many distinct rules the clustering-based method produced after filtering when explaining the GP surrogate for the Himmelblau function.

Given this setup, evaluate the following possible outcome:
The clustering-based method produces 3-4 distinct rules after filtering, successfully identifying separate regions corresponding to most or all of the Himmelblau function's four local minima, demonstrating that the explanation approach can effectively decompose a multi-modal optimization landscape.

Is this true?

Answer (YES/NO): YES